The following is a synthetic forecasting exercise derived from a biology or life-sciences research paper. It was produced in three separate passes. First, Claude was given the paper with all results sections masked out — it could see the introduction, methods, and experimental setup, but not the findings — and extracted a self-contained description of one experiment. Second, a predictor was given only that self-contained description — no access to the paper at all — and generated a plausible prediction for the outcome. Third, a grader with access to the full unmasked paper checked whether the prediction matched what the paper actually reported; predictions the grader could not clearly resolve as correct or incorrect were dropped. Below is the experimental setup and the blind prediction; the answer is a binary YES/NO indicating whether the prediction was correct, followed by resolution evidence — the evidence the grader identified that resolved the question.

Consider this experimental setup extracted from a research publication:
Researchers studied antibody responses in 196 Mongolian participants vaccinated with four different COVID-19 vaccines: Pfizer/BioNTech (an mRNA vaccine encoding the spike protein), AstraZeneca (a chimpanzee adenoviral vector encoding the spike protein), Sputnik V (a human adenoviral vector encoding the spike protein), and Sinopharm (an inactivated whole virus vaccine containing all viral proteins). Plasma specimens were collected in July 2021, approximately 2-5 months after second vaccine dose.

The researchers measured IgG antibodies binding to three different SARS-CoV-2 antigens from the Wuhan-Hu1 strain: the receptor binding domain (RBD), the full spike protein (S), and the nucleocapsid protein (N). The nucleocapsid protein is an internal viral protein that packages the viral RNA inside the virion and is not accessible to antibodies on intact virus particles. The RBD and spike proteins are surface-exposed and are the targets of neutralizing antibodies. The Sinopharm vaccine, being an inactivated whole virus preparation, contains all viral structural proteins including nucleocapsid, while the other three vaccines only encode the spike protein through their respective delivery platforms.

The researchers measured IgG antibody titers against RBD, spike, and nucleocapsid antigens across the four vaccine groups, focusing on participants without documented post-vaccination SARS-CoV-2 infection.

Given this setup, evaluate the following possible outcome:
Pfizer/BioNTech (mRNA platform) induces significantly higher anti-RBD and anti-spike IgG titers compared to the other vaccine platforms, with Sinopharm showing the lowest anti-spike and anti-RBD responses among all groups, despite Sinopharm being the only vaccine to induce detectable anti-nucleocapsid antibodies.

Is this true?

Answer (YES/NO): YES